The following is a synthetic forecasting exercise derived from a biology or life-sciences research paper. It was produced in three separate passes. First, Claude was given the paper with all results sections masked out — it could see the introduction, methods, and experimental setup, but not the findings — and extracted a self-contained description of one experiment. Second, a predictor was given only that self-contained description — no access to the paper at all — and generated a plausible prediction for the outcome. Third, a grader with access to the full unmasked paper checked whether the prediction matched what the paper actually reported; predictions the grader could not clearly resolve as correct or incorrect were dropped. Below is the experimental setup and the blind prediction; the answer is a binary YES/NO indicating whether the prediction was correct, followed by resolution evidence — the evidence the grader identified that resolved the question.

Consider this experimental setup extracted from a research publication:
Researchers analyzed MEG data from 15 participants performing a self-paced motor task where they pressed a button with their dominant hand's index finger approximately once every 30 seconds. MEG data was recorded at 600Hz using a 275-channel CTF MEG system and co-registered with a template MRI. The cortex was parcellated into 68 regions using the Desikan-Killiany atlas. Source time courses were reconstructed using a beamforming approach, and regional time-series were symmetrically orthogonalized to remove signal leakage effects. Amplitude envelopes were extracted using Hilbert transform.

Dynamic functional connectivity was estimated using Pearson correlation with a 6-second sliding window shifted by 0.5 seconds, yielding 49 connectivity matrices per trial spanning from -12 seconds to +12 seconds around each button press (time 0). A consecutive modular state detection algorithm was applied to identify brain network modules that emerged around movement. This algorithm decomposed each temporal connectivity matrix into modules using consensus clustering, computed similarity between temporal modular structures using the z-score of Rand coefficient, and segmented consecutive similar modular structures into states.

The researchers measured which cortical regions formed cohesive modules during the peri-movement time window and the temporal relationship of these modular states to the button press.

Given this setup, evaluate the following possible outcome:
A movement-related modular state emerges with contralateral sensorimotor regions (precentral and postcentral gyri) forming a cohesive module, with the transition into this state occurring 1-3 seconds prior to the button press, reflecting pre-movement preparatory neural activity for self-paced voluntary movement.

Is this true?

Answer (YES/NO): NO